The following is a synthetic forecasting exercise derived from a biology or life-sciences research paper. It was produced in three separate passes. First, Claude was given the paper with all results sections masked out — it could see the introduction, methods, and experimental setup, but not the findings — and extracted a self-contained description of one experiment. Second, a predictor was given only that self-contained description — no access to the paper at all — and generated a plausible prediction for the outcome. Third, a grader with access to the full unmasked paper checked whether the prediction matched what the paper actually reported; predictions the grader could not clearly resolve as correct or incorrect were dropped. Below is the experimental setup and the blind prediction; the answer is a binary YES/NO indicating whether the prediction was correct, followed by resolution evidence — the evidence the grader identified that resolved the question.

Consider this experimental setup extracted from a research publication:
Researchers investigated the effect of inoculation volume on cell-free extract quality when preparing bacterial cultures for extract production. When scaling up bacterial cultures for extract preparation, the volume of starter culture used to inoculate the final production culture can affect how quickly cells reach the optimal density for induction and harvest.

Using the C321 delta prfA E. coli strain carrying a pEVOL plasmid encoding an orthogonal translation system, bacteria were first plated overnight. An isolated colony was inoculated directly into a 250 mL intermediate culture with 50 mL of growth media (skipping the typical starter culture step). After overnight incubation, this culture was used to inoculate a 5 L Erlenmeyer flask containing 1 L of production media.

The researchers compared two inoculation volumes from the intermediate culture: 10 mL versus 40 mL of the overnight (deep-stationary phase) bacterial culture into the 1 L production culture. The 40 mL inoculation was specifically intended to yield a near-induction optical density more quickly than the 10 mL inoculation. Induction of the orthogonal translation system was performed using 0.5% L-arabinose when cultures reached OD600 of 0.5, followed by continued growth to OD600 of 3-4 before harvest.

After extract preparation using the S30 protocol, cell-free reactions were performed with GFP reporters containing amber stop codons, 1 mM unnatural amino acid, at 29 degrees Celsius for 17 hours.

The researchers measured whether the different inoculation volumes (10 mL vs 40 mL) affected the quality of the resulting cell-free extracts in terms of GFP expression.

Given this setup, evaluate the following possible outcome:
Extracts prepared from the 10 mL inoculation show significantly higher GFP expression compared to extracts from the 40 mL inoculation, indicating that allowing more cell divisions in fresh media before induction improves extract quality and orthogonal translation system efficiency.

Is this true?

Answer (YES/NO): NO